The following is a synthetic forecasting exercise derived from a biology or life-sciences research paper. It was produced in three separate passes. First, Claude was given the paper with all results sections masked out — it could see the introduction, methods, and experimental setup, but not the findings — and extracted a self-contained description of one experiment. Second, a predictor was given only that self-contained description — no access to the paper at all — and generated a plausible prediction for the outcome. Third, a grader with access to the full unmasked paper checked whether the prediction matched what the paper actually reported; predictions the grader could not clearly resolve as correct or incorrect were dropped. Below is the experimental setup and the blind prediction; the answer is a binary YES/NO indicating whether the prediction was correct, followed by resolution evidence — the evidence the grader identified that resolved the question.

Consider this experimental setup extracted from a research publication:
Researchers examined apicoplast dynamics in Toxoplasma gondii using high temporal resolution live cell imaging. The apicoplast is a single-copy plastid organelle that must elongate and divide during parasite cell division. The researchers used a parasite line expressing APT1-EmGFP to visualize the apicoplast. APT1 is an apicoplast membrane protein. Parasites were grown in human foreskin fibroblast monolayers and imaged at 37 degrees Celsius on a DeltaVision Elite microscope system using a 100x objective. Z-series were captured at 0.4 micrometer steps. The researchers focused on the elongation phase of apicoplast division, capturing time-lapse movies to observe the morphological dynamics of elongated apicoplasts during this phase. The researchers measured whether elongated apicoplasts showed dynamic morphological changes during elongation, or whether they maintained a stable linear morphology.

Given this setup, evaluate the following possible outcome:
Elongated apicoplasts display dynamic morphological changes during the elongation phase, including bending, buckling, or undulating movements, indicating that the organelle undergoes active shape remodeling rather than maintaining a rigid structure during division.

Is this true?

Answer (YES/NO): YES